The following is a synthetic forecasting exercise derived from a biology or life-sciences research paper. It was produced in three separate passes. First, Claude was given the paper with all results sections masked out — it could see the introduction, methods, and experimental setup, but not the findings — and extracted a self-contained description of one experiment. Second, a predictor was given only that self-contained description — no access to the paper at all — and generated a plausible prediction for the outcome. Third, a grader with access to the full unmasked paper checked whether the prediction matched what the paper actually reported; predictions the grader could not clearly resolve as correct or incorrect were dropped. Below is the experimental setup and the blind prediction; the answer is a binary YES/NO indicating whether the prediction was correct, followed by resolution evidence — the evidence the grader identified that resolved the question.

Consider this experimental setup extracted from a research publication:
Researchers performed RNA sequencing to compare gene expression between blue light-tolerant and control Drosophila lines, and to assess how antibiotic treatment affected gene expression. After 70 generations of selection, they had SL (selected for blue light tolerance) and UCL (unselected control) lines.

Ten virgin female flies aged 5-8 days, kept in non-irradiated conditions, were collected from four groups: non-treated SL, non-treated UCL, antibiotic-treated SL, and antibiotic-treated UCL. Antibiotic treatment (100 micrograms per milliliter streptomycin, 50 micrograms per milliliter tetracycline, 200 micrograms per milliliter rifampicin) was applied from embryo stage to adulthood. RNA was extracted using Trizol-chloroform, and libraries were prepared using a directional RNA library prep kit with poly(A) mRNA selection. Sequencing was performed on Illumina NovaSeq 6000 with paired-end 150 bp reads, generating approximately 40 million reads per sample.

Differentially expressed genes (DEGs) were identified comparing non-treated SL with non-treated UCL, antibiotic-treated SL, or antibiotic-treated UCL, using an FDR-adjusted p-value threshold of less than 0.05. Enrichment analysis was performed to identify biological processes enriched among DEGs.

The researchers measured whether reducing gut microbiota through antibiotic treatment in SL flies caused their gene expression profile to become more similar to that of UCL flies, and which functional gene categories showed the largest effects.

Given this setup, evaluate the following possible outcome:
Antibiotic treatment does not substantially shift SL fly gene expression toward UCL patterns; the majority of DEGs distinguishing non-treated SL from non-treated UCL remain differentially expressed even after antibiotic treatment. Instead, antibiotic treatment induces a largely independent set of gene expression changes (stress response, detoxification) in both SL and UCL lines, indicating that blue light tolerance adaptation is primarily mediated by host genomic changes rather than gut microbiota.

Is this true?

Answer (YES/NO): NO